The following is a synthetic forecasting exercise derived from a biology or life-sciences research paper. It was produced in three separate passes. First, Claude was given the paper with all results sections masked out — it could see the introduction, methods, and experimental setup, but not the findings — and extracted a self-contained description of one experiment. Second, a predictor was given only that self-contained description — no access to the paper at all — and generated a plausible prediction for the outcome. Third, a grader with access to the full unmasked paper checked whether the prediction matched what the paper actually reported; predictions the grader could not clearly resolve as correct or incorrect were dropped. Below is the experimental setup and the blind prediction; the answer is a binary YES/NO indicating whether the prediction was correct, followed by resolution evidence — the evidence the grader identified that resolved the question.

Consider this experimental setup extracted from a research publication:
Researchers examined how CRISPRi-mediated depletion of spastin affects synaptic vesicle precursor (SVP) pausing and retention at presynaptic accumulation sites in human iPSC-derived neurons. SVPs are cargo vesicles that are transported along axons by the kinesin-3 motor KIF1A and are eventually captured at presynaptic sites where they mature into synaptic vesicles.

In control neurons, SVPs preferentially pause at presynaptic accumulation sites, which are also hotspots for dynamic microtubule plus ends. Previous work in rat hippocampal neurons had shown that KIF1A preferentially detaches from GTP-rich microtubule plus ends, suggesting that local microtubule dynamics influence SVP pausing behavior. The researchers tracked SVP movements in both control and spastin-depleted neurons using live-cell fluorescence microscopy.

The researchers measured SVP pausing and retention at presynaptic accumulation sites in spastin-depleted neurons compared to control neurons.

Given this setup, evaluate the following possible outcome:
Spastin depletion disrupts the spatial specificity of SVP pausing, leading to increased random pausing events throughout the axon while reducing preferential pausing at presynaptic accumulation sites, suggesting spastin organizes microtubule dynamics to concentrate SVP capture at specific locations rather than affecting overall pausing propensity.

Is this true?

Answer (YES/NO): NO